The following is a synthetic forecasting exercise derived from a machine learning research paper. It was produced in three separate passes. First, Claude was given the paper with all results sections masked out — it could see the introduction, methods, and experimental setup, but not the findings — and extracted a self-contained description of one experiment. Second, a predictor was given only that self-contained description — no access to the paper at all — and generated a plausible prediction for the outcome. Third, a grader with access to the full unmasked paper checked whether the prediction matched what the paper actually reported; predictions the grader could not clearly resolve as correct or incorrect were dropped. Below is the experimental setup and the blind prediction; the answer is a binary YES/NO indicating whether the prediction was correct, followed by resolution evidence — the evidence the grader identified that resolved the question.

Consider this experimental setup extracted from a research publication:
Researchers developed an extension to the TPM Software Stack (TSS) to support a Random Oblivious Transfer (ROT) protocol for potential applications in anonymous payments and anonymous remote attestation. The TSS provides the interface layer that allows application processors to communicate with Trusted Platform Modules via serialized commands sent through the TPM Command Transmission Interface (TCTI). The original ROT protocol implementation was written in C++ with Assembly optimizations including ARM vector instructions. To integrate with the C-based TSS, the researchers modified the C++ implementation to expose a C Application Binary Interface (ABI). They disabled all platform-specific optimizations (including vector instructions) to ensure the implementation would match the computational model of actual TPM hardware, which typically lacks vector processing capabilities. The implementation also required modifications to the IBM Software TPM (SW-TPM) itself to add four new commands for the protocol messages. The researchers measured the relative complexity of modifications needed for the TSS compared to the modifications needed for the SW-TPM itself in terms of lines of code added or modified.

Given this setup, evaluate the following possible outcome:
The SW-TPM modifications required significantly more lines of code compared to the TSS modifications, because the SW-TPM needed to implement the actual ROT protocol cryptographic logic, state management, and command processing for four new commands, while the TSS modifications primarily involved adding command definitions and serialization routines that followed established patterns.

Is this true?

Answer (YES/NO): NO